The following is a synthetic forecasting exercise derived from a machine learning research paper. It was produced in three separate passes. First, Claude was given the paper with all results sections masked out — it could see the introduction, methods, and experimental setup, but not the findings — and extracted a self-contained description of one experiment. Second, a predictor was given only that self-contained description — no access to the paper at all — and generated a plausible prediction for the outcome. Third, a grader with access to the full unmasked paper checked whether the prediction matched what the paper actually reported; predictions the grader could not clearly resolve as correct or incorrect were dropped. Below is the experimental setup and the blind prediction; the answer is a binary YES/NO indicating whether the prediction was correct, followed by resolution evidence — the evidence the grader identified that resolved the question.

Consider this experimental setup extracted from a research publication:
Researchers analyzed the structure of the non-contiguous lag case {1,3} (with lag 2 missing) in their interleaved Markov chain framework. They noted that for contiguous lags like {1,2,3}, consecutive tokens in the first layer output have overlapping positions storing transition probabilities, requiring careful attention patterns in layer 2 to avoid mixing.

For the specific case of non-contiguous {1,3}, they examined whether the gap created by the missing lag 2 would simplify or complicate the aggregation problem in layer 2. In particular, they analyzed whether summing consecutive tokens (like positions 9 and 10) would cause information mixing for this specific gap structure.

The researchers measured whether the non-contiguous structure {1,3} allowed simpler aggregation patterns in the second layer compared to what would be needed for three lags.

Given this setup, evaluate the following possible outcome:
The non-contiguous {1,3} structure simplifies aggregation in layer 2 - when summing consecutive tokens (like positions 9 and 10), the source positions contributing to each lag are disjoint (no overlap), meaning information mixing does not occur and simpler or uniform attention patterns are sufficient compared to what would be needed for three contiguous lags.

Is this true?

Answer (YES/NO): YES